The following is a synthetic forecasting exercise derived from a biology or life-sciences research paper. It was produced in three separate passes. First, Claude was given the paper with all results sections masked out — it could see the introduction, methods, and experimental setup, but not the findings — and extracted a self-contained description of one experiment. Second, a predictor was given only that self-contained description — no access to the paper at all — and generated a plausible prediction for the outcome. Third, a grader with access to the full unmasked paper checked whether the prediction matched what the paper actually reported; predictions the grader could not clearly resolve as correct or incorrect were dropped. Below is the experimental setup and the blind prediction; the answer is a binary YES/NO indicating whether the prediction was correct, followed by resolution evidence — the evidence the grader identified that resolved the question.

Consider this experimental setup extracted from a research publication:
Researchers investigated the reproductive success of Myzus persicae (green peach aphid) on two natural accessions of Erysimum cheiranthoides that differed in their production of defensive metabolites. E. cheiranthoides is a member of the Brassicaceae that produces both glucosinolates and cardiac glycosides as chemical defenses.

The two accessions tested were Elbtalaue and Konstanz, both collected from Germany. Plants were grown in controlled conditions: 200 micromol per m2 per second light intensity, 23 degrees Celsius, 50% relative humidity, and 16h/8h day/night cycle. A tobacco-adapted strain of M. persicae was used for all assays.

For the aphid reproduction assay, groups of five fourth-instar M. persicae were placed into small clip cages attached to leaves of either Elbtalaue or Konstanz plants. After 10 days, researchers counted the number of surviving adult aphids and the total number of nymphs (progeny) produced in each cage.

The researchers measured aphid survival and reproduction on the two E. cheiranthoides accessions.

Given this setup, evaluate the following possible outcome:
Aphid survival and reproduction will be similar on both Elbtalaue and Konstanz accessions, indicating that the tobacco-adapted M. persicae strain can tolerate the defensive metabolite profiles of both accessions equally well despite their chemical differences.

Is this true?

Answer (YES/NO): NO